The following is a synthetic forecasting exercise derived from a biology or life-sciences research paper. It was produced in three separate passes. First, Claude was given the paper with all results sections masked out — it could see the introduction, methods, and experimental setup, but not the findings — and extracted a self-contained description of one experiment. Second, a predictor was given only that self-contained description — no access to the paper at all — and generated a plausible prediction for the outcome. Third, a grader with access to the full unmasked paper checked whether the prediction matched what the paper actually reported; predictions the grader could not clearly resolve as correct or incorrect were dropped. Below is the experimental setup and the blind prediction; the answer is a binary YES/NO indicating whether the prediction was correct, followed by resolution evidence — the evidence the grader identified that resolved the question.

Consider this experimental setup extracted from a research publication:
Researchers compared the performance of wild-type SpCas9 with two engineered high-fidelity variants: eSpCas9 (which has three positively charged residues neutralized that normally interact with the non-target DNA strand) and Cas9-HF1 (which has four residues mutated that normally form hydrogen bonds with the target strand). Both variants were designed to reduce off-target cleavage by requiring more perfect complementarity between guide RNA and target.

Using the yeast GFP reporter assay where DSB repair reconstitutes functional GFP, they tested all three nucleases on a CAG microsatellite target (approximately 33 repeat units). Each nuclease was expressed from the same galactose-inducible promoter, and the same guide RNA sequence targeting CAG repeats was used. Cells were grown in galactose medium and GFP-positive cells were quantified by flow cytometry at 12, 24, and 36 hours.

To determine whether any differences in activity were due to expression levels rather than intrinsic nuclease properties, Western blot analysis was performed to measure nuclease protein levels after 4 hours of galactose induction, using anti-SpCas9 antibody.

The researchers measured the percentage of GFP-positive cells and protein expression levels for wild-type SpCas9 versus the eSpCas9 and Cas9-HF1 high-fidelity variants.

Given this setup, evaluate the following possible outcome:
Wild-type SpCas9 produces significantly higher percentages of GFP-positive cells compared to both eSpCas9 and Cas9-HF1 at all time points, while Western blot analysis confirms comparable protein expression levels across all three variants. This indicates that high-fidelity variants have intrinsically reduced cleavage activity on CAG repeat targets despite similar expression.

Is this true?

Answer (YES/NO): NO